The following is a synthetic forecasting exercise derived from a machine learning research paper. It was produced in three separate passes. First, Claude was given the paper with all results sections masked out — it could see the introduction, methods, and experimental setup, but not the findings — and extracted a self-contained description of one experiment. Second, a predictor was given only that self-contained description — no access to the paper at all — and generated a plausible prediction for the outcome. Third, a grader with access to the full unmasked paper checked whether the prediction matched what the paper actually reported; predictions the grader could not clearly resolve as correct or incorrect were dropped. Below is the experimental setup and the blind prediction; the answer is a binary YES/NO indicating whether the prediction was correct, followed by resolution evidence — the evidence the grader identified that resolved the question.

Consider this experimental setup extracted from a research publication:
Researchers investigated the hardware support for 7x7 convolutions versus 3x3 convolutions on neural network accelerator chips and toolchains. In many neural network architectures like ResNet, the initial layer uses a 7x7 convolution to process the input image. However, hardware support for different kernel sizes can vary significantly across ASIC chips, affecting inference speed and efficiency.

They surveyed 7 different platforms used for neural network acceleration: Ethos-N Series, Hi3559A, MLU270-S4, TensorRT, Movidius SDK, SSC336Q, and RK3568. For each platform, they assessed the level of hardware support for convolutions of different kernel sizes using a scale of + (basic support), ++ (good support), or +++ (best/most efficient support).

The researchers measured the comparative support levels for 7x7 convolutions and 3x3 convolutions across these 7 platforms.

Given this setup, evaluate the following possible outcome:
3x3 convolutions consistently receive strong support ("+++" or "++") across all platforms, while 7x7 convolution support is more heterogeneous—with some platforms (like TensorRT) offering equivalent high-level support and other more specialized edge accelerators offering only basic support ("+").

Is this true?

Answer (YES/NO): NO